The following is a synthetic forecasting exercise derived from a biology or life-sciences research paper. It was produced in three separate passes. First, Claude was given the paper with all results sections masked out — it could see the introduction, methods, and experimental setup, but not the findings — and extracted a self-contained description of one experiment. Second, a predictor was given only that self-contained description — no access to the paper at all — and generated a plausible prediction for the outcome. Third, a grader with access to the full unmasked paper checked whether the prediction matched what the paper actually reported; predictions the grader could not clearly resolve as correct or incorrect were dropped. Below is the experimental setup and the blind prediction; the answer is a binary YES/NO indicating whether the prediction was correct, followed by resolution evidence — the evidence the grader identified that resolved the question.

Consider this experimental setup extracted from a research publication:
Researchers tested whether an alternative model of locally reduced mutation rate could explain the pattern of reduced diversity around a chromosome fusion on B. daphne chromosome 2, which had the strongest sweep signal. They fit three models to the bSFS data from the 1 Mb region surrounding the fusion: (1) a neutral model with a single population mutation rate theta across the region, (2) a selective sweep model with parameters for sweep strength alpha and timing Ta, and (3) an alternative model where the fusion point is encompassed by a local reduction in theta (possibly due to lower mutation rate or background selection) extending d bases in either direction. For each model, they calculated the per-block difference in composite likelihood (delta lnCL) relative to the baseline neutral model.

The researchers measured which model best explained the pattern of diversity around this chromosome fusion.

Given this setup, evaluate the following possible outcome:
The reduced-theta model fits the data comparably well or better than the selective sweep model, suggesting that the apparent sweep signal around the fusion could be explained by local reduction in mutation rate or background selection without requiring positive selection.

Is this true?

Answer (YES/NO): NO